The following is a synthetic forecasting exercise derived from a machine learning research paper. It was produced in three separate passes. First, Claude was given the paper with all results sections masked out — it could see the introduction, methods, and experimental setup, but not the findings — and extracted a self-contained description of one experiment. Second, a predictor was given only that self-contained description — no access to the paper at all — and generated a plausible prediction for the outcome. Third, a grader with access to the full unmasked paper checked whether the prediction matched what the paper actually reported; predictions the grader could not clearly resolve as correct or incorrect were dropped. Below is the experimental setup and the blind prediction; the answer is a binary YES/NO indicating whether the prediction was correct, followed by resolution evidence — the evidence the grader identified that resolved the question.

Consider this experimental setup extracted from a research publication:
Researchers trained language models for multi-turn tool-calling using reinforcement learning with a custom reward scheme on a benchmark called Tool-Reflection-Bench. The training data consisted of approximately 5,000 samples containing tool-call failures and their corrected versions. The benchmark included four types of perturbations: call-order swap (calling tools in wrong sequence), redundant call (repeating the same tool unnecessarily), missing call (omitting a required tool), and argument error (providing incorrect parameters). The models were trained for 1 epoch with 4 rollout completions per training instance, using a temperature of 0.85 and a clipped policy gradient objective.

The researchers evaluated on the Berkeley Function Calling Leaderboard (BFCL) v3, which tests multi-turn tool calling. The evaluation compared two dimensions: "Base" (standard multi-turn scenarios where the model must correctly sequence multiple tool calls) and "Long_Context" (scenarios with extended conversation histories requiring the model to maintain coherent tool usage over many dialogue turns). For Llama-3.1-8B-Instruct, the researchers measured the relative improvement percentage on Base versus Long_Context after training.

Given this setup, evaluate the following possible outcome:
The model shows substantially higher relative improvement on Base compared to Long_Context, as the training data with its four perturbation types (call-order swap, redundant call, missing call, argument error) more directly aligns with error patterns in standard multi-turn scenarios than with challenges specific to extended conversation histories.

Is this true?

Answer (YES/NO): YES